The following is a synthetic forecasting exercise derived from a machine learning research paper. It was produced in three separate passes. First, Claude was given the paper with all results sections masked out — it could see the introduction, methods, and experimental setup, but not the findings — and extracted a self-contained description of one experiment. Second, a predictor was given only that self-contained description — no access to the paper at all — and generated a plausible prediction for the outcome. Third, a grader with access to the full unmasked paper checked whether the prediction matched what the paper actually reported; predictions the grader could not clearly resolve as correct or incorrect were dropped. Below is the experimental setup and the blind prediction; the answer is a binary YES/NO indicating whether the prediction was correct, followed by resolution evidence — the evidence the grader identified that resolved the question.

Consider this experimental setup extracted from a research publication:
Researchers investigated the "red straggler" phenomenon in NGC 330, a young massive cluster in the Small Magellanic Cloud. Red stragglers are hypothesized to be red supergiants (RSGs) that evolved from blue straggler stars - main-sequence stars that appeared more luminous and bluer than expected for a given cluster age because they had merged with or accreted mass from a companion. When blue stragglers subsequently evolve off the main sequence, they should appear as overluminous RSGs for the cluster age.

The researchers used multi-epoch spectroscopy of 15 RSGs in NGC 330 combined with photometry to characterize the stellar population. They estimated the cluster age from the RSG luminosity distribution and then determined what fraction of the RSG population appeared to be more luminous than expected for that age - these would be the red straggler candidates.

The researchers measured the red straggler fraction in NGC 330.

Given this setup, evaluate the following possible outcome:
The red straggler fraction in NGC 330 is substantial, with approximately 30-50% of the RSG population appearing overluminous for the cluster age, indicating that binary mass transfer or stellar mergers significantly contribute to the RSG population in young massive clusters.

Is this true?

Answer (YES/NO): YES